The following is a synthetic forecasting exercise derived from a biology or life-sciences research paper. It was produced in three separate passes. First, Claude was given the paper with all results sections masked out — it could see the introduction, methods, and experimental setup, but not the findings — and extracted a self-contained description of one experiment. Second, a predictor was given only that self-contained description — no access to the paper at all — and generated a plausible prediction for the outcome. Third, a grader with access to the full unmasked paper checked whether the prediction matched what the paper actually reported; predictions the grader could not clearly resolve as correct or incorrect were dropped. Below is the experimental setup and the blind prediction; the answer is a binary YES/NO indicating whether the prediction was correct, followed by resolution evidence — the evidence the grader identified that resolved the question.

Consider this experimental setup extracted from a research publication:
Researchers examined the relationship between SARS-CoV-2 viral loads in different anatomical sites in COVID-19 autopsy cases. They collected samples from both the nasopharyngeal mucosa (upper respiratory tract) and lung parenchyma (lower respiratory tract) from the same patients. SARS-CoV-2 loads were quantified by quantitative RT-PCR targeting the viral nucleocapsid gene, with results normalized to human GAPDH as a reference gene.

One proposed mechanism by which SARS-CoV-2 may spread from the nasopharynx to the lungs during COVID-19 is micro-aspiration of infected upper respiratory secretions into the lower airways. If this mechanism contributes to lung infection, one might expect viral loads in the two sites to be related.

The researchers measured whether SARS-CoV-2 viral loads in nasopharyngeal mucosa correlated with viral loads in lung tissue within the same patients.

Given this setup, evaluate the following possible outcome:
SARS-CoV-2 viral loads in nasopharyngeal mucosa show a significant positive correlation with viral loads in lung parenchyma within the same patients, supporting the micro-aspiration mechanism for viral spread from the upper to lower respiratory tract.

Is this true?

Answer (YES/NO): YES